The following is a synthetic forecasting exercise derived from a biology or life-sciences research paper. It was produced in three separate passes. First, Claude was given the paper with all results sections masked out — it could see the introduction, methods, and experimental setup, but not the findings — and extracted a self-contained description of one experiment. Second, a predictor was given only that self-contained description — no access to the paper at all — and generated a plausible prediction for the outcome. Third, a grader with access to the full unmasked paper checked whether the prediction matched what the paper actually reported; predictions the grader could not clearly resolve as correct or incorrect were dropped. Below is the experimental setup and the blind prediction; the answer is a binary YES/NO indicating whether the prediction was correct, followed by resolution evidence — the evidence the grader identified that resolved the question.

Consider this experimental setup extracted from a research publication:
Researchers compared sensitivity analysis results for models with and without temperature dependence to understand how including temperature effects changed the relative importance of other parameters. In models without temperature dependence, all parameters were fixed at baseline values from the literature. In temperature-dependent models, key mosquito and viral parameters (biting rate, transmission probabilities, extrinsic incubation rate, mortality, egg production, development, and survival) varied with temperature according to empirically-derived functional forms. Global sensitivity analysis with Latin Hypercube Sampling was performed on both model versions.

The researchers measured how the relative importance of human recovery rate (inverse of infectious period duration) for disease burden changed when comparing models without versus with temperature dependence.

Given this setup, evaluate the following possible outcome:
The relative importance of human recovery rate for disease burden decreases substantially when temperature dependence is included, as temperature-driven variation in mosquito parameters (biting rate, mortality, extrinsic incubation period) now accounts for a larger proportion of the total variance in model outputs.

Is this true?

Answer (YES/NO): NO